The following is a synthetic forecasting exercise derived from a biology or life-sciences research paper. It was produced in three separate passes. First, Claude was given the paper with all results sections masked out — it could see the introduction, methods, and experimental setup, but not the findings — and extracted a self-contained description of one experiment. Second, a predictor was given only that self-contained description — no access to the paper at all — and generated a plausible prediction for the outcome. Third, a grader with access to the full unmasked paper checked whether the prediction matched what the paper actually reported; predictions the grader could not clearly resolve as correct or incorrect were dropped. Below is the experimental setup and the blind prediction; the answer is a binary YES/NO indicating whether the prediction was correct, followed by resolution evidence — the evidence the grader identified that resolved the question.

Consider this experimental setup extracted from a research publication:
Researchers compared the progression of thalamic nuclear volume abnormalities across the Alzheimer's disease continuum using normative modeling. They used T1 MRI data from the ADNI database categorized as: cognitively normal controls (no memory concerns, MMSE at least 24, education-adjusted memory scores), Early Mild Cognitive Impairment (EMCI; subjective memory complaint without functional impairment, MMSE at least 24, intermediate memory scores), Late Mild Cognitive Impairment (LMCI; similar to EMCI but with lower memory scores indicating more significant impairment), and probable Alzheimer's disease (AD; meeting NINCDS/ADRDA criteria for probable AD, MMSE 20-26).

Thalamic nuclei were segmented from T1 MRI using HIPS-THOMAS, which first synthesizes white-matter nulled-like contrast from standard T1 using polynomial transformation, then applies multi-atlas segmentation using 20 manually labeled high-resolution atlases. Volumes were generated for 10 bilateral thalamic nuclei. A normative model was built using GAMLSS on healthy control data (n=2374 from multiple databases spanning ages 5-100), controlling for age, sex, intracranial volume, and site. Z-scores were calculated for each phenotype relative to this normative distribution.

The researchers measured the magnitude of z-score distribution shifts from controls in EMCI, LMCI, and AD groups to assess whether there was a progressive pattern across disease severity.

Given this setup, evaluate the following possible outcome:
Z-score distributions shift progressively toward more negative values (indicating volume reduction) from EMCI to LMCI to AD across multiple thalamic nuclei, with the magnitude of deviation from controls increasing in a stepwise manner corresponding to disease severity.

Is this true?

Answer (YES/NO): YES